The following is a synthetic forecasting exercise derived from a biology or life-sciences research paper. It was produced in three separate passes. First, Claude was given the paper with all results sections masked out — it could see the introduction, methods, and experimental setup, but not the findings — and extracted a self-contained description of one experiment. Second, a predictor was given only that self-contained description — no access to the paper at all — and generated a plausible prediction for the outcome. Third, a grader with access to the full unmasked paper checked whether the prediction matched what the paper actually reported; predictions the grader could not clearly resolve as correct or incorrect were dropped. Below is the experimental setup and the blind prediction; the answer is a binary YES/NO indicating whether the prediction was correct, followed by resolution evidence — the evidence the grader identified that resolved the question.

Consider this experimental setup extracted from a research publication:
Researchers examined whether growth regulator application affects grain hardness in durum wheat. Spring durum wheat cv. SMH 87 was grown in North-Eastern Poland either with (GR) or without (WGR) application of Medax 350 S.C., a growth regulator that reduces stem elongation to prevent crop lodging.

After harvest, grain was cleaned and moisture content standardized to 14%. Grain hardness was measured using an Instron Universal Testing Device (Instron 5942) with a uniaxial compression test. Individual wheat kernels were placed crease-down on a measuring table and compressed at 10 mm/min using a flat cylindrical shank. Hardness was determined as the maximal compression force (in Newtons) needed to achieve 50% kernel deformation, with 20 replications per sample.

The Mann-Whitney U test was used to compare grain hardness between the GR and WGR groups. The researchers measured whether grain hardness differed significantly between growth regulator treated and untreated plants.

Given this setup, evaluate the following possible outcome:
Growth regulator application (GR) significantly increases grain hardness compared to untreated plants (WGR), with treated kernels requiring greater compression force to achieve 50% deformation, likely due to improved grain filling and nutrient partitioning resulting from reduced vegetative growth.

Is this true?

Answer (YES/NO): NO